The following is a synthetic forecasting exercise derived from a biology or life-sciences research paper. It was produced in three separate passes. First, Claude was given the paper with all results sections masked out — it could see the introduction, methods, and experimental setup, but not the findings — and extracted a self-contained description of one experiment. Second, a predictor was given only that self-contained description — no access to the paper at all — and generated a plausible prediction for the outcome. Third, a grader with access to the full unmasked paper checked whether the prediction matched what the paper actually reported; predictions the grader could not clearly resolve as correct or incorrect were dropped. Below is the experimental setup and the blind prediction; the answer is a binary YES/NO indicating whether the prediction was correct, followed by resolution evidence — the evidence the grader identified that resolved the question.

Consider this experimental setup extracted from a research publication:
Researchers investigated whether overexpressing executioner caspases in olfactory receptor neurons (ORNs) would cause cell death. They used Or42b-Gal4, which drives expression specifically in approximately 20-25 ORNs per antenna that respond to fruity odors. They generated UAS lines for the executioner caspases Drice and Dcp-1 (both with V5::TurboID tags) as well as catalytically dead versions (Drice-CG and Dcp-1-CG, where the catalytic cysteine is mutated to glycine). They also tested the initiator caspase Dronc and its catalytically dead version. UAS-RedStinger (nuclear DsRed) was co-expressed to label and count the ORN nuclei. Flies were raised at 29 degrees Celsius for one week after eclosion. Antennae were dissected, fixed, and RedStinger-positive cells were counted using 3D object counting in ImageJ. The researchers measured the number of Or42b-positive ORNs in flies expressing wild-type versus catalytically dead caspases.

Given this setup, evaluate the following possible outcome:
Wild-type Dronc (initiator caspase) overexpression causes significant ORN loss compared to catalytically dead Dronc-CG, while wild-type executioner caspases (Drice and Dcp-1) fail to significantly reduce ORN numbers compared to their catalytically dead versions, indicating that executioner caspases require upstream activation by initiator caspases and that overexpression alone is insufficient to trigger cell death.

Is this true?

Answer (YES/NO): NO